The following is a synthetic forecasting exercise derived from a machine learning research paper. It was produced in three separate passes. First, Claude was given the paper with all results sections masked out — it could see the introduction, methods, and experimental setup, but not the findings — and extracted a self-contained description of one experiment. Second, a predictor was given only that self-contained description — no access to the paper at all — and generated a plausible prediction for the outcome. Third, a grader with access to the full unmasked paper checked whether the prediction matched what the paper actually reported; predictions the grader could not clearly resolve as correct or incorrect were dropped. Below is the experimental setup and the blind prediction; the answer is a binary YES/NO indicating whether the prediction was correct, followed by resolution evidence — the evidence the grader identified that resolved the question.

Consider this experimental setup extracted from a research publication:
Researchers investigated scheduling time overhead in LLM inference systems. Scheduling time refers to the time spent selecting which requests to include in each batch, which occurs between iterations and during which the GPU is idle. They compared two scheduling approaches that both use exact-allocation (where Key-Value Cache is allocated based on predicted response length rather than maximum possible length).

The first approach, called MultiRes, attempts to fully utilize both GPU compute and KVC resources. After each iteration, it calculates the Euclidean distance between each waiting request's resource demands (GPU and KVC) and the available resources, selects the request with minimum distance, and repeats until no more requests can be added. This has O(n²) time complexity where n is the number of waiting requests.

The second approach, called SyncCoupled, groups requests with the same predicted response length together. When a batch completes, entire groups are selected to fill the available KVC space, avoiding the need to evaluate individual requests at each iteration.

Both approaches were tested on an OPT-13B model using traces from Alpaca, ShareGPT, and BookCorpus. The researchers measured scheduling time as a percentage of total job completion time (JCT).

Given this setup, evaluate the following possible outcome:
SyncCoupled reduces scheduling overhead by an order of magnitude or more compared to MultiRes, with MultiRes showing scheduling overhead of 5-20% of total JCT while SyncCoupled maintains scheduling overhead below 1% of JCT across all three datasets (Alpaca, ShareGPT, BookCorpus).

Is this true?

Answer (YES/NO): NO